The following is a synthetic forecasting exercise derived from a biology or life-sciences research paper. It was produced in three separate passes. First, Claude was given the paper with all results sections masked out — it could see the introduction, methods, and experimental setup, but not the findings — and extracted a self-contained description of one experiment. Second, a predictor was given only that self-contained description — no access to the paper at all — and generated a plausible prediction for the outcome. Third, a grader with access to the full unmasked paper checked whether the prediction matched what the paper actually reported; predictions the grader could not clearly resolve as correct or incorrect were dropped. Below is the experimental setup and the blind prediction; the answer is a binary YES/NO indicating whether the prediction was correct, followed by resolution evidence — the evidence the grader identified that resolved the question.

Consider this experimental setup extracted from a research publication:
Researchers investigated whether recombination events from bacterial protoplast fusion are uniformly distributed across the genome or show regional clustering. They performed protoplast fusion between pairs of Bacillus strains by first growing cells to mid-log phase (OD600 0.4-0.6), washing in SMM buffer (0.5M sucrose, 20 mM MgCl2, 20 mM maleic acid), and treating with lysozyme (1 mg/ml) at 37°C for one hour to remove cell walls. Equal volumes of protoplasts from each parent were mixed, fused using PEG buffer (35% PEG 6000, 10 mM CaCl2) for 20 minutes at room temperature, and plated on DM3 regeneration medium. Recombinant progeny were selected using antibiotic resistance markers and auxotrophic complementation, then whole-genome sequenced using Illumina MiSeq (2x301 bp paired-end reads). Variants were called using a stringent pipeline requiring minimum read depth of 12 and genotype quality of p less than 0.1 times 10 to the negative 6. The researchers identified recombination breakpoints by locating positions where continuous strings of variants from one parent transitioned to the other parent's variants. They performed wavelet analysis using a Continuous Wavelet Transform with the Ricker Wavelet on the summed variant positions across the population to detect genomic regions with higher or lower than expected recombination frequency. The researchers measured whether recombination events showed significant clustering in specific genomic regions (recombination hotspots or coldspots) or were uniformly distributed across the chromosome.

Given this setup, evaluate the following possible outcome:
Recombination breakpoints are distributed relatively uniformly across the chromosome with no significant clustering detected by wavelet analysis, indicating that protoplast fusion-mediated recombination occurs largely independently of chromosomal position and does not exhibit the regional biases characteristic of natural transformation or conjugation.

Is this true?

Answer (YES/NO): YES